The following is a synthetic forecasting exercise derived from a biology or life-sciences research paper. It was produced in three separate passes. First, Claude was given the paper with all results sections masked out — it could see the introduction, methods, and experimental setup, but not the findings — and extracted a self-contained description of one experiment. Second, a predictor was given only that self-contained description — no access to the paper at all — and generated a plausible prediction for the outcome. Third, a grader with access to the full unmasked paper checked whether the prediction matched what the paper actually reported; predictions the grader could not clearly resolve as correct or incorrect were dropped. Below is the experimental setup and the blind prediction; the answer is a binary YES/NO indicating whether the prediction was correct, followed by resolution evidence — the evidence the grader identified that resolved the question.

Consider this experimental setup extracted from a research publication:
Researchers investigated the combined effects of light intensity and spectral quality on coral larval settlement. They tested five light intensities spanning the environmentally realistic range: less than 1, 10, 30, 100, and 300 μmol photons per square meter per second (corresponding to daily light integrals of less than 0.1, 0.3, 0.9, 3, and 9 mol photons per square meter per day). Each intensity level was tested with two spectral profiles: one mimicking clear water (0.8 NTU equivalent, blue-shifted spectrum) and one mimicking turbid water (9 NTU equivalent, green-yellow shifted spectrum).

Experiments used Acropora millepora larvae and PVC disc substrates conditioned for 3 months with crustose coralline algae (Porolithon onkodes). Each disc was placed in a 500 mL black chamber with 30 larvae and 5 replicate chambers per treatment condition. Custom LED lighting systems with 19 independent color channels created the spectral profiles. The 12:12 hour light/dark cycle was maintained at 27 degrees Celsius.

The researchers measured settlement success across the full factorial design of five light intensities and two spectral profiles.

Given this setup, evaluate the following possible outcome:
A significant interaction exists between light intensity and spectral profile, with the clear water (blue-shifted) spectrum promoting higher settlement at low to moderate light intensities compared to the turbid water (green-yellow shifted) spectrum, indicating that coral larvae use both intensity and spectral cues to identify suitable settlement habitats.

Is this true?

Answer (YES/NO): NO